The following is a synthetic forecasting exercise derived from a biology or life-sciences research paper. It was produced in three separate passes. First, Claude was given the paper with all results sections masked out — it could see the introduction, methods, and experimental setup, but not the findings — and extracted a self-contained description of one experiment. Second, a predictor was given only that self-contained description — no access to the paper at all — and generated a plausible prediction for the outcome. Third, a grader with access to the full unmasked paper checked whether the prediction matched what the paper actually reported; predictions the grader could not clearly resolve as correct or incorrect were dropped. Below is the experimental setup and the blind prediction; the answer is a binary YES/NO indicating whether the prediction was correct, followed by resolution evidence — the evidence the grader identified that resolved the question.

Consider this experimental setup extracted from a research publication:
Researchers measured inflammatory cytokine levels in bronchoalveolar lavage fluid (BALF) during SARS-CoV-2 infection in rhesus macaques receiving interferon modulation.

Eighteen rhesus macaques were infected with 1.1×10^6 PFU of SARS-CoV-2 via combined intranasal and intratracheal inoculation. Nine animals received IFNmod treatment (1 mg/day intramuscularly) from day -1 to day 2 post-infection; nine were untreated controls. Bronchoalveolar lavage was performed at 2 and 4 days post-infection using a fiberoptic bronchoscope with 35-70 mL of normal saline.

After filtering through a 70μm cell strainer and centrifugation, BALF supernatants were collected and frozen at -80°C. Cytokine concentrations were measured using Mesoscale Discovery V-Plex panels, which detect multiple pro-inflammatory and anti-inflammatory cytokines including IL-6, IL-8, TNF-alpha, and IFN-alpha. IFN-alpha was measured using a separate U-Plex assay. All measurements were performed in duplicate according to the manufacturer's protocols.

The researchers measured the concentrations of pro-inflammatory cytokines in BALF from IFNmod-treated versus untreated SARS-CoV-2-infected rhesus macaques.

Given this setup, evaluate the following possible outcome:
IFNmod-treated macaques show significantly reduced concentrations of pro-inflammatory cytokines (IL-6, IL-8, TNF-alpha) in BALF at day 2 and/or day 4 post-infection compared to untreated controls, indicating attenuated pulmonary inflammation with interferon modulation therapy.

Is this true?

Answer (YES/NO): YES